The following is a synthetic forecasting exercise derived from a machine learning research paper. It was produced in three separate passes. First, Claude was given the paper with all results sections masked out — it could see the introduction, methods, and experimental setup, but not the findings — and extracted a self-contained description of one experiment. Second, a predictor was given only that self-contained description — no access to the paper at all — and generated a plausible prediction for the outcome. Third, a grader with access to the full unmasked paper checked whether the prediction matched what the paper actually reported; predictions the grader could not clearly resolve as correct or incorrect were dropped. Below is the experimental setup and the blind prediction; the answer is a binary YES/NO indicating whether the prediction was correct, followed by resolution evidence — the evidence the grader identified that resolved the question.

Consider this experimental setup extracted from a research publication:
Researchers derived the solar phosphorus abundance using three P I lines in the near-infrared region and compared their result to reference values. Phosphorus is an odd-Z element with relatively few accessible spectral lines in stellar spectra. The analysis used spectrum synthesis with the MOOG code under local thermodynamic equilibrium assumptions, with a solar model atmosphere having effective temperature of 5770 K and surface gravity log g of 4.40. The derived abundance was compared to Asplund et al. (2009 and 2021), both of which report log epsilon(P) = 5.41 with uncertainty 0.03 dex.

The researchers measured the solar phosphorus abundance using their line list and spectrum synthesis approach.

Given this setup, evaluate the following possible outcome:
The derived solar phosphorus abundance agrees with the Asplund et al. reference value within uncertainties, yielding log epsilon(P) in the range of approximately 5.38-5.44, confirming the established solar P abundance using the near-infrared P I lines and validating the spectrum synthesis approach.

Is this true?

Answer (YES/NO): NO